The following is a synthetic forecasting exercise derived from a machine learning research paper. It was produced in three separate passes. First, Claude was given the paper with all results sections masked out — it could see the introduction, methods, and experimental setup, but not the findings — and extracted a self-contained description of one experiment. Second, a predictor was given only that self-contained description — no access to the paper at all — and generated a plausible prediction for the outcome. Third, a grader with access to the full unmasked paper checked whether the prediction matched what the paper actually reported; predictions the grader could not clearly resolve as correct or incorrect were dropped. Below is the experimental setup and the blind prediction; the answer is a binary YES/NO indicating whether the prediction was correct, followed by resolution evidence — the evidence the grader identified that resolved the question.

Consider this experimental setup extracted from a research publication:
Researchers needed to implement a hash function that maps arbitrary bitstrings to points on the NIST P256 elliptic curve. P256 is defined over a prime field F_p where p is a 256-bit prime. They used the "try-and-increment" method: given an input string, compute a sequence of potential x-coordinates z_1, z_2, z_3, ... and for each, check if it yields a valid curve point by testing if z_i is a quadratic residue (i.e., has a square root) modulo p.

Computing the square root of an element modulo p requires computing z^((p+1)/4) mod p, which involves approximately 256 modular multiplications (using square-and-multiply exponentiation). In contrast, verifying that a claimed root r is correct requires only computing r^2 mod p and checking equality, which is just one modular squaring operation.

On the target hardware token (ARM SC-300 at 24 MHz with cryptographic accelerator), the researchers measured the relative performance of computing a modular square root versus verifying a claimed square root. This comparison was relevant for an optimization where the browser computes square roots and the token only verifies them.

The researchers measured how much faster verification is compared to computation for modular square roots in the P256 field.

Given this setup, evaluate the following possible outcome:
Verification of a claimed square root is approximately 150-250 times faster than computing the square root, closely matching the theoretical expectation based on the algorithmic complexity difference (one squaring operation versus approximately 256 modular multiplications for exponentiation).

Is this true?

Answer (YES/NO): NO